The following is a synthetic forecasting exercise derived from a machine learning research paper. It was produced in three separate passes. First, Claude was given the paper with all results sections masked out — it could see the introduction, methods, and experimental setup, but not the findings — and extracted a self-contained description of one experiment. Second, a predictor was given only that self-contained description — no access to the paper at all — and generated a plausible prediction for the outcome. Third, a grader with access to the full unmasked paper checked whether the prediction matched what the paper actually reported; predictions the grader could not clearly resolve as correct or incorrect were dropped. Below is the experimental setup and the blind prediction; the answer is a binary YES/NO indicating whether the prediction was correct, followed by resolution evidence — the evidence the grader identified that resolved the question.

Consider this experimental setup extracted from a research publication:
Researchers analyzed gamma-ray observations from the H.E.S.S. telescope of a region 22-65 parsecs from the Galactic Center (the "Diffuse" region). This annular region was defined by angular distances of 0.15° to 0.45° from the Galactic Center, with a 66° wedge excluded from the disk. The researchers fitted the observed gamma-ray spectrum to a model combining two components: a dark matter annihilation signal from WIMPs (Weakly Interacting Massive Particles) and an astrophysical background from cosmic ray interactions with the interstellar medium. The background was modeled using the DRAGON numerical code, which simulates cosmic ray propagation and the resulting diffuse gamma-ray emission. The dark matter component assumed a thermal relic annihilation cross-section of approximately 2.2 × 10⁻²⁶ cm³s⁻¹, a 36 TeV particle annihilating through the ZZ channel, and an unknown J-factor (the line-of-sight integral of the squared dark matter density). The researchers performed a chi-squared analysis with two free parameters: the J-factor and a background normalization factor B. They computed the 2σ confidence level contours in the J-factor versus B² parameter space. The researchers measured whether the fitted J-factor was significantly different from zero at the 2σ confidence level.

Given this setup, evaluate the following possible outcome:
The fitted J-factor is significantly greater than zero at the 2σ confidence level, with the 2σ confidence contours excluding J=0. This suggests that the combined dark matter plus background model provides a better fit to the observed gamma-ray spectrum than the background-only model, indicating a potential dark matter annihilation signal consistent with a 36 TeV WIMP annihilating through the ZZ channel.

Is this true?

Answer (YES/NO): NO